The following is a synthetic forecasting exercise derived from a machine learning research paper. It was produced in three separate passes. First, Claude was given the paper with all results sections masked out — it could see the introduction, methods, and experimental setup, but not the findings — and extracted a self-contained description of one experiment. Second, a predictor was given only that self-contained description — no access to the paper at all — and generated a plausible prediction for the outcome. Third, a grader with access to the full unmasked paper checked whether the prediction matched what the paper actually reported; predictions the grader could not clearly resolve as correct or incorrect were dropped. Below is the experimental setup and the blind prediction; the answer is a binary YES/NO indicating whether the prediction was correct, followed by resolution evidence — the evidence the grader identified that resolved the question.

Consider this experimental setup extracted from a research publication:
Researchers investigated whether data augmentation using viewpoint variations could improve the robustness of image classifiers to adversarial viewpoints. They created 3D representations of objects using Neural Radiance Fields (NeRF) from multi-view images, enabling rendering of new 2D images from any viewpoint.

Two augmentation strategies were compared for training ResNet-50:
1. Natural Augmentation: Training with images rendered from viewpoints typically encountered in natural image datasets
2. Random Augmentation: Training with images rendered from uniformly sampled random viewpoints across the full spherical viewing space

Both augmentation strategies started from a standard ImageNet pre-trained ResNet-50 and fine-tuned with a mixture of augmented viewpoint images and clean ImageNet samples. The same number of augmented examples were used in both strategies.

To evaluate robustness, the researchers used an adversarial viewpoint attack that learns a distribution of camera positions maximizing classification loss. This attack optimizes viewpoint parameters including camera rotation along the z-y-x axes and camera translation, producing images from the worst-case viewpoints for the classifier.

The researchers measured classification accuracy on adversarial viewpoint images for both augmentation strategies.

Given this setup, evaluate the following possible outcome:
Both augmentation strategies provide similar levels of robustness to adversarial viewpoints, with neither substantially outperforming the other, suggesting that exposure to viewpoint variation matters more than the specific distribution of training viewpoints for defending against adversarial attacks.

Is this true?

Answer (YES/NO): NO